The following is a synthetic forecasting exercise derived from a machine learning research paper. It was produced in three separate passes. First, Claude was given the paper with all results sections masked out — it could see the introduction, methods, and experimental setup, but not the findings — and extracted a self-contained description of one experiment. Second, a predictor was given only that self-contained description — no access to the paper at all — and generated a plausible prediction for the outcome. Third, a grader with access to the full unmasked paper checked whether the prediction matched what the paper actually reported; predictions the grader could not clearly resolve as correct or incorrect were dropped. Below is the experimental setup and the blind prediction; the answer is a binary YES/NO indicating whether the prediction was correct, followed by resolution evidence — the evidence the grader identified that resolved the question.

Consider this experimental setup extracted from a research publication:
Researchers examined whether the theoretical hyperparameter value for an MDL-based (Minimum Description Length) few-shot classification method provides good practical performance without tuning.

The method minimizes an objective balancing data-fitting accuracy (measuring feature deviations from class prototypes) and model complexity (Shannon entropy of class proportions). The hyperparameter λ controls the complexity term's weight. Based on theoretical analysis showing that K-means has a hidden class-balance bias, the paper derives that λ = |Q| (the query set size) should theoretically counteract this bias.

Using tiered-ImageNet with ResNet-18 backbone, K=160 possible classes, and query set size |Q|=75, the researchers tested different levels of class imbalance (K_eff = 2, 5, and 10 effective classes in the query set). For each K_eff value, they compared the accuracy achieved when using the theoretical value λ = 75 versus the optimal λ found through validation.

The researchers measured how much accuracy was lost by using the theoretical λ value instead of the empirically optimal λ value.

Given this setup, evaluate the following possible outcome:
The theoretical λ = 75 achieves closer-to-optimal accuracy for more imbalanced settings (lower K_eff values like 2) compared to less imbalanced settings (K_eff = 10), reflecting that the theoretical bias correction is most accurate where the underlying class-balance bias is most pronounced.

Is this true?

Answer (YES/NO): NO